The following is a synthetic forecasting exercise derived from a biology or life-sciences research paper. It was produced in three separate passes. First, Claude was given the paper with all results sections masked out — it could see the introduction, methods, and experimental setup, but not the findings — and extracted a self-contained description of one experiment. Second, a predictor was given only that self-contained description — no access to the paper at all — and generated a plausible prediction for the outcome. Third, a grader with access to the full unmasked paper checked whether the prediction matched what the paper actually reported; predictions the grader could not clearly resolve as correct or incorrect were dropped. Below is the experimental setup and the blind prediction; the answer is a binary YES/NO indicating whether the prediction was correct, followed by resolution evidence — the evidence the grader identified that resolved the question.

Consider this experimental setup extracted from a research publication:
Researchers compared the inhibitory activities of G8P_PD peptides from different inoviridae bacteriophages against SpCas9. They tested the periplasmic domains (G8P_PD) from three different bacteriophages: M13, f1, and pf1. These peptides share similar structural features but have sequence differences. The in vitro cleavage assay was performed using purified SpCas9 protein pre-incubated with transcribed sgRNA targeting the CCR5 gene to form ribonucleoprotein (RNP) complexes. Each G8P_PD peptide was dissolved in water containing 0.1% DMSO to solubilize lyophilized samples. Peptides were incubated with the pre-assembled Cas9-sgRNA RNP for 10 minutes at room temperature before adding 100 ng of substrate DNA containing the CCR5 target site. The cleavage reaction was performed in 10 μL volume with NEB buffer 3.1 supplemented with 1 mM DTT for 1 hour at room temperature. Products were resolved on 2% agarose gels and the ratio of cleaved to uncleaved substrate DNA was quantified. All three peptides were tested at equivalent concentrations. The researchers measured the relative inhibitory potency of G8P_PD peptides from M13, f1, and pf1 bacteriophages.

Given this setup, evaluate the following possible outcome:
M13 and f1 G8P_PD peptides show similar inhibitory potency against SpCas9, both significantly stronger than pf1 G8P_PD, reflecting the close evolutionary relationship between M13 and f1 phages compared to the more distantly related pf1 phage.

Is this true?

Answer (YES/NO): NO